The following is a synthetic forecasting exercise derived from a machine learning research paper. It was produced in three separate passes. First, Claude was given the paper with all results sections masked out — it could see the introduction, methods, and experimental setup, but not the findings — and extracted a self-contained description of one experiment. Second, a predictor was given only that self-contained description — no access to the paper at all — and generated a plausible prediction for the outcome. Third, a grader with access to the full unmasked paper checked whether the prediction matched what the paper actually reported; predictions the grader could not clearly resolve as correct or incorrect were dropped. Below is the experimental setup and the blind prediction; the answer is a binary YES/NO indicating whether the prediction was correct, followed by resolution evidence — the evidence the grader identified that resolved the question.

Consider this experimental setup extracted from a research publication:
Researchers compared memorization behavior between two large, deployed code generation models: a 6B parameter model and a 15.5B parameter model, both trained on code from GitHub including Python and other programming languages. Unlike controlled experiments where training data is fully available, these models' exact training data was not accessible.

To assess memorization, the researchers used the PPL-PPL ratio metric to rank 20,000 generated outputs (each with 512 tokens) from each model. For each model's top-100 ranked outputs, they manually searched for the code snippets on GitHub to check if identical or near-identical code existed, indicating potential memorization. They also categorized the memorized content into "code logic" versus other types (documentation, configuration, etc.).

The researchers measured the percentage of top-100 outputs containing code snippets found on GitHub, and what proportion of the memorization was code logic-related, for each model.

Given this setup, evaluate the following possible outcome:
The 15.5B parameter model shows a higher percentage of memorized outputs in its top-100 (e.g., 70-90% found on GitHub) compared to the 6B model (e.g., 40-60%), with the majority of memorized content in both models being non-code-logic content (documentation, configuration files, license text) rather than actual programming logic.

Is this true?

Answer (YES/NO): NO